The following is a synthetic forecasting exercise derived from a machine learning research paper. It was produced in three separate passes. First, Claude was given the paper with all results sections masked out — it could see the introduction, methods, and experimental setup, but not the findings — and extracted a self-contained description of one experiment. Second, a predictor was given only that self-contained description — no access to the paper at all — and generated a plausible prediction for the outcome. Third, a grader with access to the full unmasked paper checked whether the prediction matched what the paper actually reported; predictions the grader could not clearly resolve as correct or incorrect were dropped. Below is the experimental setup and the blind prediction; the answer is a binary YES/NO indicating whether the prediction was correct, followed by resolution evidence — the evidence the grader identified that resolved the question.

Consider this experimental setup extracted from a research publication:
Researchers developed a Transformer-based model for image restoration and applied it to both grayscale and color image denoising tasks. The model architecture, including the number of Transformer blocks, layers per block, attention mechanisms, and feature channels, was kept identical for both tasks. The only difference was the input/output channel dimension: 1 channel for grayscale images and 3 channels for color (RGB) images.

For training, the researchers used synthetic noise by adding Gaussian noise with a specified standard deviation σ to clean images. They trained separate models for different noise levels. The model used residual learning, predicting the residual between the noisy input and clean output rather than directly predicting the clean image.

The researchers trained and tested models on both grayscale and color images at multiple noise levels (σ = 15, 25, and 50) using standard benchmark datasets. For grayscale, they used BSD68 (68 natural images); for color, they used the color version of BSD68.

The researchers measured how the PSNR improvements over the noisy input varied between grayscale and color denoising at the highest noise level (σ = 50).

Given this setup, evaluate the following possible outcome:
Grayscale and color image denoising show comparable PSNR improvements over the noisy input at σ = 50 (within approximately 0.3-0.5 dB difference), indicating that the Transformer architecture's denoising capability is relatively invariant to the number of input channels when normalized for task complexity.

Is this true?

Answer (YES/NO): NO